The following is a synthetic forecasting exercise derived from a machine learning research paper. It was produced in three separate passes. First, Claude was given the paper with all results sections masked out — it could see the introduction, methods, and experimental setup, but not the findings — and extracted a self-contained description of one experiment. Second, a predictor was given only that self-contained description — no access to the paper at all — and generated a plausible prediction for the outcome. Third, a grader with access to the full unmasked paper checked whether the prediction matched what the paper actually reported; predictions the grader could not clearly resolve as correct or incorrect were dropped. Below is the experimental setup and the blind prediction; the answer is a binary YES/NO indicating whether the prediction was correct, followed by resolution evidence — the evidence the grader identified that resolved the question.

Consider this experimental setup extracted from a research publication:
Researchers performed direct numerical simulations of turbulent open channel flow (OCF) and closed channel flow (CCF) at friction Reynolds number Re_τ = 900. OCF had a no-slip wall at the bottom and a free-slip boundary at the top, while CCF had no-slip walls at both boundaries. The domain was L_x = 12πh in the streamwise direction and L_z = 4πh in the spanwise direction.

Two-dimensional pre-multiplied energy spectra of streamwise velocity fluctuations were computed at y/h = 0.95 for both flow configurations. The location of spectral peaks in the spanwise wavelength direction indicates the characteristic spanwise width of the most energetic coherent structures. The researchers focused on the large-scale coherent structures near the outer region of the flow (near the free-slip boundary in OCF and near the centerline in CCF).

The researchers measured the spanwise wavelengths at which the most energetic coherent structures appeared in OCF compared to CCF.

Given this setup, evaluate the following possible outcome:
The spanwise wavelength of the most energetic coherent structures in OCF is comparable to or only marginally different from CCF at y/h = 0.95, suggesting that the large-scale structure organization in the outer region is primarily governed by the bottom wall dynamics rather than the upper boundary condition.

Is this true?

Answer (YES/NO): NO